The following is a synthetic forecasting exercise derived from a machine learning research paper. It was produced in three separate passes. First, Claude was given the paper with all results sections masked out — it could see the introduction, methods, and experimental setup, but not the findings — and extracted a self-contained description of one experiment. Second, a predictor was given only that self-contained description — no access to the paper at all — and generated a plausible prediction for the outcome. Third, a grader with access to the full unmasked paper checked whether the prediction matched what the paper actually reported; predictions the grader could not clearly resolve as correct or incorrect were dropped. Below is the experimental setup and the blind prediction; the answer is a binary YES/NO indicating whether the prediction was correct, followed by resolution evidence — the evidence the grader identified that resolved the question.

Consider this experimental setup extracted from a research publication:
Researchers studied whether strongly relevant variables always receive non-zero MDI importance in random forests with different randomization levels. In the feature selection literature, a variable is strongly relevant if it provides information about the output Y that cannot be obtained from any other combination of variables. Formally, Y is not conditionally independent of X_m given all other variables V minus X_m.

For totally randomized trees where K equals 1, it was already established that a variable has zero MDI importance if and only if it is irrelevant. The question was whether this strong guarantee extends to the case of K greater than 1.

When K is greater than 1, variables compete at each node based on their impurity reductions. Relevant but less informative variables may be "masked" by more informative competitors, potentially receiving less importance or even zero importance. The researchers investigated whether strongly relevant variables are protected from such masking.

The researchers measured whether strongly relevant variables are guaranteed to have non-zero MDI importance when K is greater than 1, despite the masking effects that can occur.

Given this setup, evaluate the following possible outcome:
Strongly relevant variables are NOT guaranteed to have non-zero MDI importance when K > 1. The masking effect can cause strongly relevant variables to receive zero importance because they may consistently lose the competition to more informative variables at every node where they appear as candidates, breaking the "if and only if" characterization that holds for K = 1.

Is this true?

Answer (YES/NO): NO